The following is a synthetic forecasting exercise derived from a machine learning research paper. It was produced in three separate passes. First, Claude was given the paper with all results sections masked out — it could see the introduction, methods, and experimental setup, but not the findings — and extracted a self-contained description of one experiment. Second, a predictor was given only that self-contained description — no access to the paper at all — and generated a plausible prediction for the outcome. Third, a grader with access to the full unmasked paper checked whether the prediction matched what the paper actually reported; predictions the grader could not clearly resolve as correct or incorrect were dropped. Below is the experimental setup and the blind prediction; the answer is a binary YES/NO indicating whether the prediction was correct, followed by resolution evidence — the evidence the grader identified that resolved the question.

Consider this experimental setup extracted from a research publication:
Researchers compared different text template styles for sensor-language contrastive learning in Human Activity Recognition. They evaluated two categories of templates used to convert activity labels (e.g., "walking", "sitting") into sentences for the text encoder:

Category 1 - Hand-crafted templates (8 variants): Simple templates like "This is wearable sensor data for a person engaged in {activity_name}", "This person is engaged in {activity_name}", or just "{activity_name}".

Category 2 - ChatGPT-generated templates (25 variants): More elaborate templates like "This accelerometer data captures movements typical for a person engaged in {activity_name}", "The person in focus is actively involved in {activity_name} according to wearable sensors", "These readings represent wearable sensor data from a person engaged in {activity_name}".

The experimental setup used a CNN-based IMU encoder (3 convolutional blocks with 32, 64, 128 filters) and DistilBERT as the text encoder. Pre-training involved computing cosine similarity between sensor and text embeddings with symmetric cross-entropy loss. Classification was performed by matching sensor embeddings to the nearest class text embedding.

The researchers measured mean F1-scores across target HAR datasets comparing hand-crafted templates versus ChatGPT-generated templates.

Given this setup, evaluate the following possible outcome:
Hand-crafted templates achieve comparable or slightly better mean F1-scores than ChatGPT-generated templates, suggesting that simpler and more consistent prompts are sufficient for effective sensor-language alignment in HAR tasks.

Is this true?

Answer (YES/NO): NO